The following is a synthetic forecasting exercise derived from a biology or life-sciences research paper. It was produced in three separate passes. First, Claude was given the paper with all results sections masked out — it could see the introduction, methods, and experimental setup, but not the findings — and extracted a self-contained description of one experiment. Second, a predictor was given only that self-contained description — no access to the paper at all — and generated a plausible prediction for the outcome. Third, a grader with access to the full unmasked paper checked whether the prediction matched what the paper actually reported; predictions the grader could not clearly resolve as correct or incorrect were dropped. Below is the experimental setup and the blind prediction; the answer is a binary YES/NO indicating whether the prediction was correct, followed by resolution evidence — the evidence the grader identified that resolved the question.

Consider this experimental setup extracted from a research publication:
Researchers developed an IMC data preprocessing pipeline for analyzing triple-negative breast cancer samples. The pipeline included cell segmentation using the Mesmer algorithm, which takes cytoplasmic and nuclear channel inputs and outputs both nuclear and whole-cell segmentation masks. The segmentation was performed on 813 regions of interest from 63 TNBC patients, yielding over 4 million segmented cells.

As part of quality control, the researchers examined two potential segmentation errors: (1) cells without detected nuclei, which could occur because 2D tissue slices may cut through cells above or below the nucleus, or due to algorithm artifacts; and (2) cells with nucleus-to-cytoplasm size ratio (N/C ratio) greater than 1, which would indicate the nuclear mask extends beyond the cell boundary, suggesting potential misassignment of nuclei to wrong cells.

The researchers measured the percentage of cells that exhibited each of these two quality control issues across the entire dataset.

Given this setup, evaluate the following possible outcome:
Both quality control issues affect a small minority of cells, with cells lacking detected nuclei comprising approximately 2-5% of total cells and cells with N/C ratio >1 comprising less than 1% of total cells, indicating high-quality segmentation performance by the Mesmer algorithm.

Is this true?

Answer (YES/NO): NO